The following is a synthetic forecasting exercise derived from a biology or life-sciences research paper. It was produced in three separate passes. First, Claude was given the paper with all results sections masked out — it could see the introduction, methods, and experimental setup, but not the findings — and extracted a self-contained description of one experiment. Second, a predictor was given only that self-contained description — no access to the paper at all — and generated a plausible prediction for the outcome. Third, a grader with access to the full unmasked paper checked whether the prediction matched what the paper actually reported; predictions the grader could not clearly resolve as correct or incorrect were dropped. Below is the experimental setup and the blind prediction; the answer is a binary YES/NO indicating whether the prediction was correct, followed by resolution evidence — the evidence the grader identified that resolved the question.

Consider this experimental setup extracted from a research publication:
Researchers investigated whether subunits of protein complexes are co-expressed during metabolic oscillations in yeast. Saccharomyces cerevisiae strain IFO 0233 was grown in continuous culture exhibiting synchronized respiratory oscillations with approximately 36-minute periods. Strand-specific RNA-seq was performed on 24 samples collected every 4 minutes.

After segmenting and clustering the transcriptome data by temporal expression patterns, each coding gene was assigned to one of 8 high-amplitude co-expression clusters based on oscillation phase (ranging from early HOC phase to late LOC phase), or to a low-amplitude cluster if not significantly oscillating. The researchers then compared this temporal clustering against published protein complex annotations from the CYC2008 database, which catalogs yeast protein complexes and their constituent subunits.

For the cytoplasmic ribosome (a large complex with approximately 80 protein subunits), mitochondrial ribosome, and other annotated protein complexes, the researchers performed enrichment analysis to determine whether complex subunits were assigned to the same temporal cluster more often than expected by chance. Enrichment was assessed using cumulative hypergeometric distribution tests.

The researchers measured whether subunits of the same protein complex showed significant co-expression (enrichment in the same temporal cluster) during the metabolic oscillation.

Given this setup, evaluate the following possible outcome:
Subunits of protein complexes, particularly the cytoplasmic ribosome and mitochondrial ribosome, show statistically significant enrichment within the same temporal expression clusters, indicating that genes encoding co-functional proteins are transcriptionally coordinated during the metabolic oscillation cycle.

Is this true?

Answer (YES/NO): YES